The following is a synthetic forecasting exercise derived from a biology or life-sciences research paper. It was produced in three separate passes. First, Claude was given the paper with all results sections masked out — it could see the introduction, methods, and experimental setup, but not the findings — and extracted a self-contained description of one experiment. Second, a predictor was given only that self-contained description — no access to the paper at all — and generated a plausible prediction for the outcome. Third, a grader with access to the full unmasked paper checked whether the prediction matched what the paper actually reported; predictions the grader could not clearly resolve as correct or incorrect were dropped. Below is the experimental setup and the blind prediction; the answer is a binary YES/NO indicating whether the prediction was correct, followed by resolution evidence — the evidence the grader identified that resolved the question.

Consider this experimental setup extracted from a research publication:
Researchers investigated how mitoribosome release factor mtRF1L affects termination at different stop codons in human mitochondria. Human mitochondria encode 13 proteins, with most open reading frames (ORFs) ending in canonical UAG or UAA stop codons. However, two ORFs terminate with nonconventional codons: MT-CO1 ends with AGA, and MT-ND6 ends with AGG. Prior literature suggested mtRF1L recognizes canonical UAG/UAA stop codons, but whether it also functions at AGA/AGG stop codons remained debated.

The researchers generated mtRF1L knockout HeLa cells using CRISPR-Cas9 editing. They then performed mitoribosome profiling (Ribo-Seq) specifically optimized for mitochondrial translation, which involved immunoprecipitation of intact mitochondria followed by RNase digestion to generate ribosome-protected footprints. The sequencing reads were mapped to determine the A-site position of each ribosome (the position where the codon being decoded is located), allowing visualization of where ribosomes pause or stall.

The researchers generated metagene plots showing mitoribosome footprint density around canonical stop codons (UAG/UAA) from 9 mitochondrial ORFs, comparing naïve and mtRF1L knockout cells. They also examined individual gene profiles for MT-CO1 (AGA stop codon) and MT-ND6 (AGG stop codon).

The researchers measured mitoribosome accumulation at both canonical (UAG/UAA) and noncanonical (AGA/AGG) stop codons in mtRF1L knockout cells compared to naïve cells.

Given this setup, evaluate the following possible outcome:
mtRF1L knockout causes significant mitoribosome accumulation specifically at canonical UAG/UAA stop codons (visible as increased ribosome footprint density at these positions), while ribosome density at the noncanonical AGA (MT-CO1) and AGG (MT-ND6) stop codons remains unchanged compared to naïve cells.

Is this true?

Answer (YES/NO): NO